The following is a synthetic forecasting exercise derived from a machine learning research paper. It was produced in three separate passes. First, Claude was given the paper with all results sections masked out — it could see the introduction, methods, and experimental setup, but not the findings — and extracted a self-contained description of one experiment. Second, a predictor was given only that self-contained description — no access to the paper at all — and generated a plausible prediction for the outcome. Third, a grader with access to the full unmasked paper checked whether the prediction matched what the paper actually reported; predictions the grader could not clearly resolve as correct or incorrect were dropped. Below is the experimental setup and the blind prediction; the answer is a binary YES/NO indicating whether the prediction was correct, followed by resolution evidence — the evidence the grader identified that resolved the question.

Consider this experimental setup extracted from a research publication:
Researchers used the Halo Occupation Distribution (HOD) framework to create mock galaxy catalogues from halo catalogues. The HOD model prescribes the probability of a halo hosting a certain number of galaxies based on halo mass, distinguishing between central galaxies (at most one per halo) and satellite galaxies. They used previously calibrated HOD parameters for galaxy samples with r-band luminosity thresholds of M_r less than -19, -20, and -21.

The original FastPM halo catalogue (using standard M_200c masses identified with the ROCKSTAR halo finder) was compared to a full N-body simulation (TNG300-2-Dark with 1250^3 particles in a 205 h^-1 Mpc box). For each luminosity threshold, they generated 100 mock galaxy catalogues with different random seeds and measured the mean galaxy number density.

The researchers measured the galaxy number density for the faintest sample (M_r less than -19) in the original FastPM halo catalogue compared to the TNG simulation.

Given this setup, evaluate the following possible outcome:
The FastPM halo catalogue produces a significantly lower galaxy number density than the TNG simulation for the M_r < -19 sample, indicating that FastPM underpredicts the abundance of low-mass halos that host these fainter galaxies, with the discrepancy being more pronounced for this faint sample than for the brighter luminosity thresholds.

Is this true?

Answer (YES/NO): NO